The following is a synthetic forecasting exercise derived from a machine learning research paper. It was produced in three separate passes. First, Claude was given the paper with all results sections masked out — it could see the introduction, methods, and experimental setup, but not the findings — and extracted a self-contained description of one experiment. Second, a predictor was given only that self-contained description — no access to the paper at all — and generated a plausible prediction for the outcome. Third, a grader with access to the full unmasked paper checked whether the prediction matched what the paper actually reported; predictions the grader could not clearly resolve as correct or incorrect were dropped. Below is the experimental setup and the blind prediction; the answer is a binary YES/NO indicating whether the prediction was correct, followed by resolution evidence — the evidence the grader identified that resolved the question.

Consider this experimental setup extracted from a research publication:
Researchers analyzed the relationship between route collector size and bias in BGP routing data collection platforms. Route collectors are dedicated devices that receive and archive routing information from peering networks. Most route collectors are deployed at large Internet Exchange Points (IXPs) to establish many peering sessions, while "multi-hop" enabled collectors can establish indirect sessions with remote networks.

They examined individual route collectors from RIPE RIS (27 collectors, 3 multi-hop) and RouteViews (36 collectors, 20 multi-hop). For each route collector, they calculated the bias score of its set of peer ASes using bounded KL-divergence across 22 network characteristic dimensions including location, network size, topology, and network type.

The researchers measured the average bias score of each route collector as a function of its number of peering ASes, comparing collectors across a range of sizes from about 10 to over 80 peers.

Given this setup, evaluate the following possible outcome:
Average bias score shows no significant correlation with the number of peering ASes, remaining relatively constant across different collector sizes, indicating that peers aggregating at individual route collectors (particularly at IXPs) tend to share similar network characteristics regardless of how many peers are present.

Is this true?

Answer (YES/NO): NO